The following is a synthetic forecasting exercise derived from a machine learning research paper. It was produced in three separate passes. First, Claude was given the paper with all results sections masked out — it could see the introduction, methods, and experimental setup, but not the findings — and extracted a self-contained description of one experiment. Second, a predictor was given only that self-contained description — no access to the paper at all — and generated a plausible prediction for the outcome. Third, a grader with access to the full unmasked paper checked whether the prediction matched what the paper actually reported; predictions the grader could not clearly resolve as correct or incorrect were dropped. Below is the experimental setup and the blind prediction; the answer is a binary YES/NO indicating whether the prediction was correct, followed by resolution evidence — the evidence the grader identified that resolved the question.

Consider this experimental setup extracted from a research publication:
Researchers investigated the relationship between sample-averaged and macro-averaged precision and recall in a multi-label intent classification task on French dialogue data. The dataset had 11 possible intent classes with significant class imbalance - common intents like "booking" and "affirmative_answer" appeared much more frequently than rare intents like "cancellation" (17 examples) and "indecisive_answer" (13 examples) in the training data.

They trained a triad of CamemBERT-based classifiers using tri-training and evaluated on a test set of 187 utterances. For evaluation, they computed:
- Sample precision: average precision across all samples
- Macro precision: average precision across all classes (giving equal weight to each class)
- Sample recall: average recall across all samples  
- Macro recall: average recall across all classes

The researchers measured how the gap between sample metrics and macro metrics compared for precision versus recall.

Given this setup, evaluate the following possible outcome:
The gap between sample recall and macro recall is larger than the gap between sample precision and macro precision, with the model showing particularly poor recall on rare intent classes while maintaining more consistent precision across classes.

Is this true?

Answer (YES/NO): YES